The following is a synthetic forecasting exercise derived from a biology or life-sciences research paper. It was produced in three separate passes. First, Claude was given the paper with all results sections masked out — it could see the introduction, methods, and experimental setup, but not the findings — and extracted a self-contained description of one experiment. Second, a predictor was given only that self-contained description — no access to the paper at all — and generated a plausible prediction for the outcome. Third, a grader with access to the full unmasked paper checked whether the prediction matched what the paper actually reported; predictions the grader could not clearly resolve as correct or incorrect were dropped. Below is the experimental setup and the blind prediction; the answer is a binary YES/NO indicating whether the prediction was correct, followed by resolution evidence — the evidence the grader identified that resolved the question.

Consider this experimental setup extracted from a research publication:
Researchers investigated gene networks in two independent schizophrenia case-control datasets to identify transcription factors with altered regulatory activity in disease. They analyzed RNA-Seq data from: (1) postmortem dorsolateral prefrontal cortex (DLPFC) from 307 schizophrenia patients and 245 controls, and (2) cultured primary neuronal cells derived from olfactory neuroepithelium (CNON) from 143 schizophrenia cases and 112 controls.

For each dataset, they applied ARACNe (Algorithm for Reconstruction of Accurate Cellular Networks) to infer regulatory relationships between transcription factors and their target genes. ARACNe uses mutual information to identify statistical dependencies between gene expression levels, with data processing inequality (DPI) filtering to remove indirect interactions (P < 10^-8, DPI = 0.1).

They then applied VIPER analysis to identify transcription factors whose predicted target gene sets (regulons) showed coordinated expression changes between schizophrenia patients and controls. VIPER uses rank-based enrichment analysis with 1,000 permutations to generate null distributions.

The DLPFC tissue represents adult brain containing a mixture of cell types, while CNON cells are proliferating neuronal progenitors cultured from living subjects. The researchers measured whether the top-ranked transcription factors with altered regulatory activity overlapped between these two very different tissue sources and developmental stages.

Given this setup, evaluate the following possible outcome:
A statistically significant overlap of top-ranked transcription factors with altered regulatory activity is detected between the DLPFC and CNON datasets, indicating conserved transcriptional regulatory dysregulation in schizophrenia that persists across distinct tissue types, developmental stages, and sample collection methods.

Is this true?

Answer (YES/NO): YES